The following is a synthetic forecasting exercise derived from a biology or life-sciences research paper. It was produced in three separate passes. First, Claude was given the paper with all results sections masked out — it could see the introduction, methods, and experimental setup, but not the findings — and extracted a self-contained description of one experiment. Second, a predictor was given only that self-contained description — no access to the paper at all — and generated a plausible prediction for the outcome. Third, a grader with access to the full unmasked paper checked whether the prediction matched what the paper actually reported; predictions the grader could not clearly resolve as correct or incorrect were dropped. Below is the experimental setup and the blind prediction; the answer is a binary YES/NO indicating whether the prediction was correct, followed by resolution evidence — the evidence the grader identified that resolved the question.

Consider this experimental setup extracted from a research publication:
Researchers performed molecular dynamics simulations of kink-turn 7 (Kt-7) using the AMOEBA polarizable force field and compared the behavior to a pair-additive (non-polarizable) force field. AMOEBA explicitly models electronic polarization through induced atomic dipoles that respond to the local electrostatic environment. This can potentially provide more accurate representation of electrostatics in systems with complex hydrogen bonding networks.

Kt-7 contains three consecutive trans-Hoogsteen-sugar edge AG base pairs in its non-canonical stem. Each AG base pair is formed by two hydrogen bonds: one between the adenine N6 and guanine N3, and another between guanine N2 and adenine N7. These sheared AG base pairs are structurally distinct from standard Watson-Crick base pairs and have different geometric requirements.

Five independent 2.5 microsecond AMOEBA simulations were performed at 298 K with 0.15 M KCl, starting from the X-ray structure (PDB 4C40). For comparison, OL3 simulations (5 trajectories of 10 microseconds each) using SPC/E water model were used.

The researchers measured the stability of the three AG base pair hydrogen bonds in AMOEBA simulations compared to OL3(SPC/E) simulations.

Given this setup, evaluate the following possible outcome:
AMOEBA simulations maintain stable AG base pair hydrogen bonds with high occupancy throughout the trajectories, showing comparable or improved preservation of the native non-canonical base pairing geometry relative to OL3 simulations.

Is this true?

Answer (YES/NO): YES